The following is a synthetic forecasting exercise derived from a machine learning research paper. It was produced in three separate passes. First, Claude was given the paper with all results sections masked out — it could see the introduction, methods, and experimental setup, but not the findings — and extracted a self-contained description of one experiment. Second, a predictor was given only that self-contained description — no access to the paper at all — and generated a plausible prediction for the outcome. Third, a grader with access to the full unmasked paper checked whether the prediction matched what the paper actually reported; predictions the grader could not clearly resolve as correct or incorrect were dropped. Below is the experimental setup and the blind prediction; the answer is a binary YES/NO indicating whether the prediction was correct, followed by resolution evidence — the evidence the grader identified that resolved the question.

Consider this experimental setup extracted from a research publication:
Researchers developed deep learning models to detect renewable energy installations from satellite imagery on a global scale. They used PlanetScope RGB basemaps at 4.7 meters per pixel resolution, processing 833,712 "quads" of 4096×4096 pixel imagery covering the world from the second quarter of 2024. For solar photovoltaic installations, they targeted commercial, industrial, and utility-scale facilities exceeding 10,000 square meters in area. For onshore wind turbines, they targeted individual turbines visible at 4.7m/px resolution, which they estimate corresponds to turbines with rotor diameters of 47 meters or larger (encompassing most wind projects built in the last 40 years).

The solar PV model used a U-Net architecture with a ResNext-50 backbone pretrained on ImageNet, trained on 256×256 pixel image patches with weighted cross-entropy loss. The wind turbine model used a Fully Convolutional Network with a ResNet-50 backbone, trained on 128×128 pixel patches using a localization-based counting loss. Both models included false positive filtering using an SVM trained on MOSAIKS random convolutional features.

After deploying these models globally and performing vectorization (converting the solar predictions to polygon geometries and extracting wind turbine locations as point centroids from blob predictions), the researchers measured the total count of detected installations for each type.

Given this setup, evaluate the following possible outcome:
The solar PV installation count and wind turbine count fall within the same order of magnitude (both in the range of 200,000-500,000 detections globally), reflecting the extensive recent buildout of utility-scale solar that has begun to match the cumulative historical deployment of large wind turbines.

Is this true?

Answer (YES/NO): NO